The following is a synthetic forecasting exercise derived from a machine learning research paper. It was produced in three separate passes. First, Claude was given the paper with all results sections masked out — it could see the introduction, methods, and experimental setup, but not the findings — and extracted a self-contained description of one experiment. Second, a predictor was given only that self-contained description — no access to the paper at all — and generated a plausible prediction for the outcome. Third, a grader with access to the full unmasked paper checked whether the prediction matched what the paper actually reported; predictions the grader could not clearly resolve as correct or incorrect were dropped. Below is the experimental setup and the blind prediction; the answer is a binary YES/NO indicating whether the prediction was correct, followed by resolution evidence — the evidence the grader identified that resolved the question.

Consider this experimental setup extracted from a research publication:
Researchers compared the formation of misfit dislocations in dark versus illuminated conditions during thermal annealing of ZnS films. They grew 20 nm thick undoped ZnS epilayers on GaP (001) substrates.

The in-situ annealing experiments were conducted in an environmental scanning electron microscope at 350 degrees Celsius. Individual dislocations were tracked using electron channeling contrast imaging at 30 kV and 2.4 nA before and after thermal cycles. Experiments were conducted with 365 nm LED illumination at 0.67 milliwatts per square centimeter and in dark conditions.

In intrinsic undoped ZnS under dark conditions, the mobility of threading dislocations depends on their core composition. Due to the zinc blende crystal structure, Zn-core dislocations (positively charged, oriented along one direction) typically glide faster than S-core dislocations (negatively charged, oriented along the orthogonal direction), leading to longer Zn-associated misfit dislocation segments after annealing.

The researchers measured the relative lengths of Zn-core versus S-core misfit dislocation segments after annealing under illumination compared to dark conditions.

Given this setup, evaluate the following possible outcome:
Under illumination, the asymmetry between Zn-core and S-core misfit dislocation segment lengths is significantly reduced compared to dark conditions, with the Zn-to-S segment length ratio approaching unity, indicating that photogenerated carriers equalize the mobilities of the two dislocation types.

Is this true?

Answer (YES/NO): YES